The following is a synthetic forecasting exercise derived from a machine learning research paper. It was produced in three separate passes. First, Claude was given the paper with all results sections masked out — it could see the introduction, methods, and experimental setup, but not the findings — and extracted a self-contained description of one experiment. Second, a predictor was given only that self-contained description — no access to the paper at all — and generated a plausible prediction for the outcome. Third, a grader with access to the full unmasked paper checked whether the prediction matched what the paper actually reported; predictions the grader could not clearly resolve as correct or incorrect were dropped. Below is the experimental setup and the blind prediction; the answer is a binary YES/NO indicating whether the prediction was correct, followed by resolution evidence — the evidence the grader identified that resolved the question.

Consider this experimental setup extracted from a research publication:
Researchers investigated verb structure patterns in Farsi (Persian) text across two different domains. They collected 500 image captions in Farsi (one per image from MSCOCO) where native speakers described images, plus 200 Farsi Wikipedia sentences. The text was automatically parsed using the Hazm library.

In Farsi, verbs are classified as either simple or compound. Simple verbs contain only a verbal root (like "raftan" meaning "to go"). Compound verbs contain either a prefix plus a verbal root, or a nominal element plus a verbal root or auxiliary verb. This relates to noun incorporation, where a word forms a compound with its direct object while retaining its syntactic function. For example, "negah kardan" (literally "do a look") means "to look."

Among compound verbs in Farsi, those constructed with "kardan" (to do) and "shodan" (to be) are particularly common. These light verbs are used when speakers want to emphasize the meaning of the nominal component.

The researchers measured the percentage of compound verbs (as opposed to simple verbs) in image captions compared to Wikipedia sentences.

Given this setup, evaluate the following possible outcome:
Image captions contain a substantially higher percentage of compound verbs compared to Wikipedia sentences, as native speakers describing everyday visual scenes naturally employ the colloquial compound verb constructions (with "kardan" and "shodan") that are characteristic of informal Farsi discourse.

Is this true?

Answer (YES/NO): YES